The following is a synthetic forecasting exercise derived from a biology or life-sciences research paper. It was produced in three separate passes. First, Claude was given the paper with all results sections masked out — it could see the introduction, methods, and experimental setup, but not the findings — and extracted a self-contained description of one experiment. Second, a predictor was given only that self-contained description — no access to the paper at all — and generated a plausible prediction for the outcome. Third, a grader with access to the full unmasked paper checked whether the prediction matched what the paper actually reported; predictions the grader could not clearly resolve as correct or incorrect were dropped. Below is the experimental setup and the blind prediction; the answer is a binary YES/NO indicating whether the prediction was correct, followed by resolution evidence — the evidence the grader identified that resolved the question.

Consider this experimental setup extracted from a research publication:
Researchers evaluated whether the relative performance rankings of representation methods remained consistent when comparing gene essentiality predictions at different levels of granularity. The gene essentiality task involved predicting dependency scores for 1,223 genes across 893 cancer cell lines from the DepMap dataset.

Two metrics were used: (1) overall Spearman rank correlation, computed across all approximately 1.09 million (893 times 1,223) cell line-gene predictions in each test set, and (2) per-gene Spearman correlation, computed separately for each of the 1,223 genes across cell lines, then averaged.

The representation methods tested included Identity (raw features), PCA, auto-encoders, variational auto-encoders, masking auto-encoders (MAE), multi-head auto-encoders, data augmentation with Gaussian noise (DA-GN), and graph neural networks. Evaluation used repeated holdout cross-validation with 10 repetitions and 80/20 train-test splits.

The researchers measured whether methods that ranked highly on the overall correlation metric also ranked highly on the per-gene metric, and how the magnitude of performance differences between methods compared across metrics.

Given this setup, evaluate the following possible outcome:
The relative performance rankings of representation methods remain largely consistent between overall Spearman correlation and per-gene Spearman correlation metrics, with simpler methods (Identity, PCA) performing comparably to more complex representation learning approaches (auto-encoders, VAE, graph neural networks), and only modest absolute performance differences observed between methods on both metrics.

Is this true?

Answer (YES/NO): NO